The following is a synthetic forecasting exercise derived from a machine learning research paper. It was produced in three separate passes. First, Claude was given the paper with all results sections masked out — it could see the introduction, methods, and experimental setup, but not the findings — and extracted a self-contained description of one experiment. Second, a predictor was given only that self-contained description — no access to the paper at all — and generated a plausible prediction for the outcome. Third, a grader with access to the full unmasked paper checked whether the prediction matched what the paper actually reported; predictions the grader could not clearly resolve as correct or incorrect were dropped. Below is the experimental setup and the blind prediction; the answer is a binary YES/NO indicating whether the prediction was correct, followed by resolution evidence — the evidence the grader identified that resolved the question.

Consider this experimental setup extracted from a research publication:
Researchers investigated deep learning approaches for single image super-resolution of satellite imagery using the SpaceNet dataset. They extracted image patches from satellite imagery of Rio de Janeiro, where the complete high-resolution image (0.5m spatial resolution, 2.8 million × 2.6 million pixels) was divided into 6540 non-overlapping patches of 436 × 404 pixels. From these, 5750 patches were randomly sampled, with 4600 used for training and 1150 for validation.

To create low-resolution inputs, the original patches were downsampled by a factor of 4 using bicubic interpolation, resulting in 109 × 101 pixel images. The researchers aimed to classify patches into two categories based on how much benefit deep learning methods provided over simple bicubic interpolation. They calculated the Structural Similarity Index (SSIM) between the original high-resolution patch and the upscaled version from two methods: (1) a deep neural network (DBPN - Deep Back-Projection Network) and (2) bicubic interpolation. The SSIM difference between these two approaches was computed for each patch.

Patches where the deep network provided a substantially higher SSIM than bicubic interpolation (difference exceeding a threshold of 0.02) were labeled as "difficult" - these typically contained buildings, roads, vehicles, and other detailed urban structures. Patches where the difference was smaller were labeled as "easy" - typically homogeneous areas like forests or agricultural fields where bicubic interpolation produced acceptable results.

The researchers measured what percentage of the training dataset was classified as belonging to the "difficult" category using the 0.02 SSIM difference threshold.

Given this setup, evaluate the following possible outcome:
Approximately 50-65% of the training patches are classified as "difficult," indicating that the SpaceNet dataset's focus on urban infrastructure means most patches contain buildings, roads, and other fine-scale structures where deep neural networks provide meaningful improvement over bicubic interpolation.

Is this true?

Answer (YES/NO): YES